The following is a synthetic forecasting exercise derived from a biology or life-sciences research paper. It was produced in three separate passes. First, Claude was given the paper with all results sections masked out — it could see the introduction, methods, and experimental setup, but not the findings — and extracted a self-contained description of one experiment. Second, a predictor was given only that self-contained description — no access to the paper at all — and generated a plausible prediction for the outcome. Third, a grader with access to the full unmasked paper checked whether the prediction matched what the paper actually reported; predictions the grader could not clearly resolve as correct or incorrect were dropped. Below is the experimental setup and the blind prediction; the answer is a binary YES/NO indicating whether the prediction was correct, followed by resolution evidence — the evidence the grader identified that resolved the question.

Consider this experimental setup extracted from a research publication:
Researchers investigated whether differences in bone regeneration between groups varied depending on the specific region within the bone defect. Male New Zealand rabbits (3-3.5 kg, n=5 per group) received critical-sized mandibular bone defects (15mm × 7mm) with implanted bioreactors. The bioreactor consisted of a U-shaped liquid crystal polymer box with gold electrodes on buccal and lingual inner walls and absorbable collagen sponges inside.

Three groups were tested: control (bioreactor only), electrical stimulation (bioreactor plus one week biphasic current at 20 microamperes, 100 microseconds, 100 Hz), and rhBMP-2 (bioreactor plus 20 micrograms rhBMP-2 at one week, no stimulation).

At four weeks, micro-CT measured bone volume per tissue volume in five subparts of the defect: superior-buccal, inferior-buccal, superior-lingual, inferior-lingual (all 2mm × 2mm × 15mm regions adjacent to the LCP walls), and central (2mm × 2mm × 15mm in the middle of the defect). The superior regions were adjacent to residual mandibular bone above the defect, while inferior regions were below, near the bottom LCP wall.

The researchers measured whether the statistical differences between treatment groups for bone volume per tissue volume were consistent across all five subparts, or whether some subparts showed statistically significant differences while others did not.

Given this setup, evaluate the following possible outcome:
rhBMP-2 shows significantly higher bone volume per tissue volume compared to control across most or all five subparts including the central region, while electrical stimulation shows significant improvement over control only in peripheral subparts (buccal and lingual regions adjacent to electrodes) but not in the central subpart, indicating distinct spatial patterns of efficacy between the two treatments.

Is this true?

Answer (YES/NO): NO